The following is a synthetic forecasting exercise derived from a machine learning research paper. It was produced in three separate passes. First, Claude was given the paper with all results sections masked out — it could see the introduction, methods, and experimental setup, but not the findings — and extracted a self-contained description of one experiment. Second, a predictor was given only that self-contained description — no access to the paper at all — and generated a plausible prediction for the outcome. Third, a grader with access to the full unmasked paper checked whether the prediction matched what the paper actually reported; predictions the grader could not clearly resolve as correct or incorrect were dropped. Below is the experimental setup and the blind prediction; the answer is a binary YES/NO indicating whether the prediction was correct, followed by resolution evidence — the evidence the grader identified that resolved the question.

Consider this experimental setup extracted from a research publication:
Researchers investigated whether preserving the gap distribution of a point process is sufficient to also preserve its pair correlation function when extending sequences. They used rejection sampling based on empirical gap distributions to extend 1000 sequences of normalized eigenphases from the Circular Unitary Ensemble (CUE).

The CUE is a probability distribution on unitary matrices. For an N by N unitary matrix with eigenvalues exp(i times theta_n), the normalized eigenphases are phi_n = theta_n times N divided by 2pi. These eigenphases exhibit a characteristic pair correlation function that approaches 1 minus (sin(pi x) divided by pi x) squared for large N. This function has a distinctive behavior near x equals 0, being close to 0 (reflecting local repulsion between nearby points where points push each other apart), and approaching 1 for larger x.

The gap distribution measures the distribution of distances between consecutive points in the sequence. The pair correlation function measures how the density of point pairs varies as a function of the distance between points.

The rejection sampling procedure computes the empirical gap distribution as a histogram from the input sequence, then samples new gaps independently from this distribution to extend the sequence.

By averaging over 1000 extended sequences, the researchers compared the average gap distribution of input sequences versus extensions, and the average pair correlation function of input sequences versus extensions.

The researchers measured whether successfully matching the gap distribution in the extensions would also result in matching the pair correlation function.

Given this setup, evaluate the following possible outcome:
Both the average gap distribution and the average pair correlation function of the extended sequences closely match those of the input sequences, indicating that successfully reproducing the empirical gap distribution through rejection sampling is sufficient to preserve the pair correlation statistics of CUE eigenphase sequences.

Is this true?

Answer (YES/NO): NO